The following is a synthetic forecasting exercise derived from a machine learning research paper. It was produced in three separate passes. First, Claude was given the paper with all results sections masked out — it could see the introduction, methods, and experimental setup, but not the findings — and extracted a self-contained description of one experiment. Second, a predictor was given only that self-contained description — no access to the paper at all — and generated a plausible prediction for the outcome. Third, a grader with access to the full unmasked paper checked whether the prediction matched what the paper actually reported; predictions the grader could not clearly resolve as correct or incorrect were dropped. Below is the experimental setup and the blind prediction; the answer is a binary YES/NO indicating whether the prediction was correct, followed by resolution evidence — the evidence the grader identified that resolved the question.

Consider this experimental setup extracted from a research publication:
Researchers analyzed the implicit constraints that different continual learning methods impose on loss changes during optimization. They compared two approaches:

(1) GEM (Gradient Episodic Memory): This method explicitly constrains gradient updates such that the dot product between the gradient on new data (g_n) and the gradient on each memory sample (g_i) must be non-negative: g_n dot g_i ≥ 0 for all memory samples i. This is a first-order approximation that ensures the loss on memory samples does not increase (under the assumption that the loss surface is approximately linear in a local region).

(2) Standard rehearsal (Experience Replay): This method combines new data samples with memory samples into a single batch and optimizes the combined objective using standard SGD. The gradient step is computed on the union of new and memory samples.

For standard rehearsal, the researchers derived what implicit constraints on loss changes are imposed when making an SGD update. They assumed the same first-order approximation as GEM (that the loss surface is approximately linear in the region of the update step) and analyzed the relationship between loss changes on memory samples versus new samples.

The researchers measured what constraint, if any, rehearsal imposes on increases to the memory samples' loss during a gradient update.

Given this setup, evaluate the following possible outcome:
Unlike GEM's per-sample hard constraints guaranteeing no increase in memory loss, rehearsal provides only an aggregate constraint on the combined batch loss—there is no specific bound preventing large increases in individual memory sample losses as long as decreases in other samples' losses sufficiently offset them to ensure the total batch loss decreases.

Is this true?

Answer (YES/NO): YES